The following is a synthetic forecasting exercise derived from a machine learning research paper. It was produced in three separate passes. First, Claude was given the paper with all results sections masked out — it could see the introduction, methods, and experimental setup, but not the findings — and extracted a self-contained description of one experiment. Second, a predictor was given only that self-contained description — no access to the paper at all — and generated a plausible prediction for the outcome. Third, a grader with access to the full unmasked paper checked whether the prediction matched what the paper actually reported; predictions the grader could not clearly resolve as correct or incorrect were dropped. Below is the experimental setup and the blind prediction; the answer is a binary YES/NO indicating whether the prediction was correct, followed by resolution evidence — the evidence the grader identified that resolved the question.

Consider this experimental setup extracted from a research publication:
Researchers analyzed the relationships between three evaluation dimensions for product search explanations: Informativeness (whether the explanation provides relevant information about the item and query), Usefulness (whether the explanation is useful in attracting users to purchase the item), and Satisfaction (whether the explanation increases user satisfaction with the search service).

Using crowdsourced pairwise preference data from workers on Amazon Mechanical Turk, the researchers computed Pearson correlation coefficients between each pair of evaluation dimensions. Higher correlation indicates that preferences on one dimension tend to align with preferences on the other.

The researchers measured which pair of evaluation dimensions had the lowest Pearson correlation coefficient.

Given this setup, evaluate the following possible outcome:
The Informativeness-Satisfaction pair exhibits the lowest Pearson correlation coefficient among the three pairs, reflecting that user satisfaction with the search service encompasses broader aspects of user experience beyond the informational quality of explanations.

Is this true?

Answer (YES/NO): NO